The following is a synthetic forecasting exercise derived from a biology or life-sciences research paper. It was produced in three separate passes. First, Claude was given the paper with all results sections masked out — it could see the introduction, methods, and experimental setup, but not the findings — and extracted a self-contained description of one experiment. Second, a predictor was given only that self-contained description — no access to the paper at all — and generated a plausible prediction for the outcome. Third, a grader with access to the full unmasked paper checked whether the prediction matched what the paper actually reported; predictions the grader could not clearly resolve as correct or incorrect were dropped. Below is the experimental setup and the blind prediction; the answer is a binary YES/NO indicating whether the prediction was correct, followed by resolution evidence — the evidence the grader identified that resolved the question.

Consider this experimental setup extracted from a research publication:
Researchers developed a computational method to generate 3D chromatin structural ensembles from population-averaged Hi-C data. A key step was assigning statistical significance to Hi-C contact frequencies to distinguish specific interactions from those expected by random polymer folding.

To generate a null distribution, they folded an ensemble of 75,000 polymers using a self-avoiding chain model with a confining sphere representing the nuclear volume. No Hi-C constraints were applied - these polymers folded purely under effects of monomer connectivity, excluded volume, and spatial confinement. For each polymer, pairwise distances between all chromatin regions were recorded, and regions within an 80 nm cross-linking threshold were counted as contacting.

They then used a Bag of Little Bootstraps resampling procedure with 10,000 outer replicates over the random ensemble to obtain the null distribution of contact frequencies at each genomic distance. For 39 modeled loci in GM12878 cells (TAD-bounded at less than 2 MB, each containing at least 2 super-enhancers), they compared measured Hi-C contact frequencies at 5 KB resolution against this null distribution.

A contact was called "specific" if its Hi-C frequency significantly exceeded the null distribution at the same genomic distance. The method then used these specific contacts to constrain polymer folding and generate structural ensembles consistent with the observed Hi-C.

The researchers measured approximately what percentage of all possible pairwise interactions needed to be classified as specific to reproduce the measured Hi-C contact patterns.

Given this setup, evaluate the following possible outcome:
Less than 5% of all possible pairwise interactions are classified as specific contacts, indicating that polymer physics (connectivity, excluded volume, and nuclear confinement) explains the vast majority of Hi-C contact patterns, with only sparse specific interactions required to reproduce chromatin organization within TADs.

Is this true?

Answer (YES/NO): YES